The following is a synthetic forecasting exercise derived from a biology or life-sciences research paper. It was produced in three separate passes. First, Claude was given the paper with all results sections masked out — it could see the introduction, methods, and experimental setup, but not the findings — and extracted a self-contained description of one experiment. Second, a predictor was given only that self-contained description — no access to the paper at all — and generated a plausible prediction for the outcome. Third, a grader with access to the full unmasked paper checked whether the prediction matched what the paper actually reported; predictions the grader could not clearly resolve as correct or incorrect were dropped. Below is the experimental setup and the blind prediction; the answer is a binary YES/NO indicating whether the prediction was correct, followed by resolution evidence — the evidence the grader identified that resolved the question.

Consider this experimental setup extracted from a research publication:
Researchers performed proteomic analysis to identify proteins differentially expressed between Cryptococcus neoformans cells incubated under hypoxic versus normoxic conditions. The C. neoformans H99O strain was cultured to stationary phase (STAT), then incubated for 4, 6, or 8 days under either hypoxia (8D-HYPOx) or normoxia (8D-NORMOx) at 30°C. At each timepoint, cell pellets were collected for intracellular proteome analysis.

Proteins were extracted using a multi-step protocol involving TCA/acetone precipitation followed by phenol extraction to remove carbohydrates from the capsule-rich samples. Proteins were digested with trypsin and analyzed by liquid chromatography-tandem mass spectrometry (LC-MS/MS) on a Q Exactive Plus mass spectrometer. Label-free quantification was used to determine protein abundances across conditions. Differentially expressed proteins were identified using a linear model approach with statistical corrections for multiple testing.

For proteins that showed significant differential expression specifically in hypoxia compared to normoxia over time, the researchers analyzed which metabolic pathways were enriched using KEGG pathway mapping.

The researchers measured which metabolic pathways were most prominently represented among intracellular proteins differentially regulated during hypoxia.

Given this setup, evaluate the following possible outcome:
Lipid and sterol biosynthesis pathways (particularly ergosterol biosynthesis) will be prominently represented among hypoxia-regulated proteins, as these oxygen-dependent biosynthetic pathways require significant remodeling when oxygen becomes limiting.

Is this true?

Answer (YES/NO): NO